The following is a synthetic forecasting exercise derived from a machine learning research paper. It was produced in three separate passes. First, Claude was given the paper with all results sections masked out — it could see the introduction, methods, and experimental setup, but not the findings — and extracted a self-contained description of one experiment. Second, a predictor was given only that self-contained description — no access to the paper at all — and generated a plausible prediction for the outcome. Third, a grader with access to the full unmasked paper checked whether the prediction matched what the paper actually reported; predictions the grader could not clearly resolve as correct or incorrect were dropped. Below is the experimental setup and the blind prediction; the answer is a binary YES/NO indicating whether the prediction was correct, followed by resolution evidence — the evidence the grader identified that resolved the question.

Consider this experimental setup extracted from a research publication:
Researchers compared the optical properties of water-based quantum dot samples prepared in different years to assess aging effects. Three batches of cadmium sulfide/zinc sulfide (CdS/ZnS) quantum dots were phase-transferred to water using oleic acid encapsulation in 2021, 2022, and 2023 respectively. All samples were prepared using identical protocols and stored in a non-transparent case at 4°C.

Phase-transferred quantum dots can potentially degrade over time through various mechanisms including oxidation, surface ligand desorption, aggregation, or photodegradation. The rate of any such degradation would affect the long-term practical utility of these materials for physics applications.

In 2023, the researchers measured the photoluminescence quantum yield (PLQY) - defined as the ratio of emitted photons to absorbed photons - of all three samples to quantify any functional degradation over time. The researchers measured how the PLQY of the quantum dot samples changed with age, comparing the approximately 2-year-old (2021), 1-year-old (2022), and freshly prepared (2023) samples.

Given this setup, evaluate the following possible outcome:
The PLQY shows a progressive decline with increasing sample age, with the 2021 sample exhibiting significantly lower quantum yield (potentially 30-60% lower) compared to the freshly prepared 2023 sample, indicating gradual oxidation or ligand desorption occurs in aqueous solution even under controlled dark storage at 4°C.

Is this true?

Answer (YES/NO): NO